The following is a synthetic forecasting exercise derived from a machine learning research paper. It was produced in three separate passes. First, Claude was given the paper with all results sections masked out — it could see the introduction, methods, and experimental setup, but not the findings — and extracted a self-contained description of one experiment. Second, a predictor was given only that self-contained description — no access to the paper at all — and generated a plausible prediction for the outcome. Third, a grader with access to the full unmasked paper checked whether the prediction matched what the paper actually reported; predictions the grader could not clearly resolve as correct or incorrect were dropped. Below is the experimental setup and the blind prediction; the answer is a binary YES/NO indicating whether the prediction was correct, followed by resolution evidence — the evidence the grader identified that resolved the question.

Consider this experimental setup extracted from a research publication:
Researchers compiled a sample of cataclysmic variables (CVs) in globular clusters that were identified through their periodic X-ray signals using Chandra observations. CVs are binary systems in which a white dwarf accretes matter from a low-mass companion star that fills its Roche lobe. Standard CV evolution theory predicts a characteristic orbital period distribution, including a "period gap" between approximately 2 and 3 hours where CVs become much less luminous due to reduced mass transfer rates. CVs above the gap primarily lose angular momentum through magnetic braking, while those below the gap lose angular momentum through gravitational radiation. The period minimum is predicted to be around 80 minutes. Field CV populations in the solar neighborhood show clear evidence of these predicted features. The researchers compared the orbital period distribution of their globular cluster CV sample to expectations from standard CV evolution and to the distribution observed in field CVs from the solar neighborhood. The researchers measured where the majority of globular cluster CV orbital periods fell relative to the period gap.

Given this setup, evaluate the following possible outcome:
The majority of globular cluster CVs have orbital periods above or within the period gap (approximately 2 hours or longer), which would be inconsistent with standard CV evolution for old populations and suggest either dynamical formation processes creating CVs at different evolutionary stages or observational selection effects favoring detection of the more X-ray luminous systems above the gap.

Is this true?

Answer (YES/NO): YES